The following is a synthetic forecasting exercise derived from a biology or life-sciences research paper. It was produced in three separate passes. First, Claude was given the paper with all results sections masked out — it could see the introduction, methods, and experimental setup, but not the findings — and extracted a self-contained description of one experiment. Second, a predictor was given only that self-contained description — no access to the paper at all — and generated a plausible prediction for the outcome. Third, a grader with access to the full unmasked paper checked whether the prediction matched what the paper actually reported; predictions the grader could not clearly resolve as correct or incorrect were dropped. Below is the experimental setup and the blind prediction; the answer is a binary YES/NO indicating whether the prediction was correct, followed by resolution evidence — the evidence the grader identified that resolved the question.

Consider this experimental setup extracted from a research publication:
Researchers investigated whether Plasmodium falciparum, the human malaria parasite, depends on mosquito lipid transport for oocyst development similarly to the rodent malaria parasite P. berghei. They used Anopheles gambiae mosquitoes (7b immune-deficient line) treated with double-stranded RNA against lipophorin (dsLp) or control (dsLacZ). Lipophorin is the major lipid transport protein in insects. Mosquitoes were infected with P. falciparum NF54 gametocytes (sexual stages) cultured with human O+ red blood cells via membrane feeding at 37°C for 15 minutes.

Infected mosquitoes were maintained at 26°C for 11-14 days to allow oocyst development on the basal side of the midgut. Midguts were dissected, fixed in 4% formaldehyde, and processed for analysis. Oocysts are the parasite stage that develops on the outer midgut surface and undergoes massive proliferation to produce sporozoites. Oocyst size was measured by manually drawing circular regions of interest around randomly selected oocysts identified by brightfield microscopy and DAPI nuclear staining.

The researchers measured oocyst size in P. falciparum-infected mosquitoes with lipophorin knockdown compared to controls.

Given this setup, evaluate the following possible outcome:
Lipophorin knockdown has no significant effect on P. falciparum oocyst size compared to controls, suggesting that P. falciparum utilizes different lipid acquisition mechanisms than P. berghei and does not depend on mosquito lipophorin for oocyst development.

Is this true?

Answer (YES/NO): NO